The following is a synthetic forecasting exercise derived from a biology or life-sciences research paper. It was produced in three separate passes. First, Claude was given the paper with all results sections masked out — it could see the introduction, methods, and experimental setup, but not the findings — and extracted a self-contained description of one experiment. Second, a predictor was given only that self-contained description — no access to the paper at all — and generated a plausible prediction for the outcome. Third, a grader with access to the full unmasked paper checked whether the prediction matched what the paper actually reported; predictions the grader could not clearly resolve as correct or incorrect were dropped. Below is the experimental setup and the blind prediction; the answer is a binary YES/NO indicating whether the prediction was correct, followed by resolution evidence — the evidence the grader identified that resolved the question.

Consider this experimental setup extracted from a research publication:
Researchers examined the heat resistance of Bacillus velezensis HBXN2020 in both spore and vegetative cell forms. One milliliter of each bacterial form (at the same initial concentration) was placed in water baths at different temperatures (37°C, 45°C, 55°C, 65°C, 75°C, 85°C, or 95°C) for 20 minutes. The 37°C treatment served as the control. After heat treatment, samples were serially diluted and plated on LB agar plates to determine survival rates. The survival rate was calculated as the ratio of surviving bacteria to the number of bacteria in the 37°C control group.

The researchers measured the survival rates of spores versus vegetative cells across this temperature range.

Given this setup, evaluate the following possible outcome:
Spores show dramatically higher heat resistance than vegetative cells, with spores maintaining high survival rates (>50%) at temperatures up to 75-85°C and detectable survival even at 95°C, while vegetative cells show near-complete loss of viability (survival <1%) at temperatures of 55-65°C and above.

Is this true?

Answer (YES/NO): YES